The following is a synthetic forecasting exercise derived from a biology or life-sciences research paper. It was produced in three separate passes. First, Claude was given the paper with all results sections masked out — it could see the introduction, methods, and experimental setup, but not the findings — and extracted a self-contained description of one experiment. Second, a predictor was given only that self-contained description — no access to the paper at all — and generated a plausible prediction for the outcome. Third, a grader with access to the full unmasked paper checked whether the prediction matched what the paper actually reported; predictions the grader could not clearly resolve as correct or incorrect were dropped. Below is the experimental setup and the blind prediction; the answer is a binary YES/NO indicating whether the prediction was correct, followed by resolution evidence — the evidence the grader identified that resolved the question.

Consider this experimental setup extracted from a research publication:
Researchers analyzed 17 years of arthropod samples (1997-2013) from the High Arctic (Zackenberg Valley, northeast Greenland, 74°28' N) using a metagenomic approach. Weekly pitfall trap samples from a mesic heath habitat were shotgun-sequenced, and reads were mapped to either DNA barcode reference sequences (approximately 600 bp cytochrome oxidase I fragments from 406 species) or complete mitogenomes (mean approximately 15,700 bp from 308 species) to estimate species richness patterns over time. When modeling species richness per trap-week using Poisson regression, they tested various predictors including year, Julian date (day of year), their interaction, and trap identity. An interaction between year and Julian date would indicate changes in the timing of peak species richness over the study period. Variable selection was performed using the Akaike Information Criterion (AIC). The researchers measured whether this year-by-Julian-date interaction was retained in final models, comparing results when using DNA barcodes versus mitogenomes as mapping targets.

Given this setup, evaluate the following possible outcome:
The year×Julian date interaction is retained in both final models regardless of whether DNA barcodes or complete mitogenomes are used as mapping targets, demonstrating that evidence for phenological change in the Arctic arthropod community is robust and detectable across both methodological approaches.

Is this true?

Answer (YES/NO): NO